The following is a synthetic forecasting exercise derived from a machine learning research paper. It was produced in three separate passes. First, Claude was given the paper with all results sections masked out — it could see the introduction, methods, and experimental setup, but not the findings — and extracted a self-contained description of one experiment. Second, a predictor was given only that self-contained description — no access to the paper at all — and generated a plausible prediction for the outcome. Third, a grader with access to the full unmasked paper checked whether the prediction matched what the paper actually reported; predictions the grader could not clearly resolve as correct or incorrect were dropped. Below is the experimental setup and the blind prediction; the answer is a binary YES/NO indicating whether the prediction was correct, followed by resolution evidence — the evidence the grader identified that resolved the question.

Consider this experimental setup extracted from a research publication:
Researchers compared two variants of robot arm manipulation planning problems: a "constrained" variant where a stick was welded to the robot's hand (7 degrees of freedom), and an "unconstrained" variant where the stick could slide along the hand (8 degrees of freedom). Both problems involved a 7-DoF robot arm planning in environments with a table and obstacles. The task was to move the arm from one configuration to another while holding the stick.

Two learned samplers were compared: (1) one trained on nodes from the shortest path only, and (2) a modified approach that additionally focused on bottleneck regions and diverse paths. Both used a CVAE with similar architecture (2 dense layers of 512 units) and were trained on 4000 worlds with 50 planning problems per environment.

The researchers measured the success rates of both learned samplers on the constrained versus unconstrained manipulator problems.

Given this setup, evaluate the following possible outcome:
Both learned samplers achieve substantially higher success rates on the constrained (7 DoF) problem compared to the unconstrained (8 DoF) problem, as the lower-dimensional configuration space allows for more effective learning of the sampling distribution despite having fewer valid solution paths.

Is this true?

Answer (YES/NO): NO